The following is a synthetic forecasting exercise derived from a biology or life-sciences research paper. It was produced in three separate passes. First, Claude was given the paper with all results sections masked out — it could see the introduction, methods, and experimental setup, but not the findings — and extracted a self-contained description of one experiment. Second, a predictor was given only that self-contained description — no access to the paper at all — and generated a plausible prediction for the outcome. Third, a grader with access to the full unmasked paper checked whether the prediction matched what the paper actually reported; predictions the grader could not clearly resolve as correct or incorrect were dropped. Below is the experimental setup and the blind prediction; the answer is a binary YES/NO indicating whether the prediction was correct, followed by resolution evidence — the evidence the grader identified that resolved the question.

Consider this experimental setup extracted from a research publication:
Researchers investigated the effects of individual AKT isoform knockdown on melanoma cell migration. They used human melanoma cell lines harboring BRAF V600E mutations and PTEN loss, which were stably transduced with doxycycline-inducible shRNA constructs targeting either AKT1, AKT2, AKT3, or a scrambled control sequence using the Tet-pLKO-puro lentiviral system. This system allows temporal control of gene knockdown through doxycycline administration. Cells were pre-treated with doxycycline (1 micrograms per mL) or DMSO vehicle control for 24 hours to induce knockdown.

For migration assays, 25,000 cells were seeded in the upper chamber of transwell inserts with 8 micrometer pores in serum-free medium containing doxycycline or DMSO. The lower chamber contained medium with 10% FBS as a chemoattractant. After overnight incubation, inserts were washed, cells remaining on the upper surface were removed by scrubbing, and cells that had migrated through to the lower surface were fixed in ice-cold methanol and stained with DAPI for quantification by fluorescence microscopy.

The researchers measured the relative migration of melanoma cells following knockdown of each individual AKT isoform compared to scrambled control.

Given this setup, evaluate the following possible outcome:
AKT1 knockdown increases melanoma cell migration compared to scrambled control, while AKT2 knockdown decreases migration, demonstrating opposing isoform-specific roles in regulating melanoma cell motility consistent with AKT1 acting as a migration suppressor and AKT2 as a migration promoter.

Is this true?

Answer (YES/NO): NO